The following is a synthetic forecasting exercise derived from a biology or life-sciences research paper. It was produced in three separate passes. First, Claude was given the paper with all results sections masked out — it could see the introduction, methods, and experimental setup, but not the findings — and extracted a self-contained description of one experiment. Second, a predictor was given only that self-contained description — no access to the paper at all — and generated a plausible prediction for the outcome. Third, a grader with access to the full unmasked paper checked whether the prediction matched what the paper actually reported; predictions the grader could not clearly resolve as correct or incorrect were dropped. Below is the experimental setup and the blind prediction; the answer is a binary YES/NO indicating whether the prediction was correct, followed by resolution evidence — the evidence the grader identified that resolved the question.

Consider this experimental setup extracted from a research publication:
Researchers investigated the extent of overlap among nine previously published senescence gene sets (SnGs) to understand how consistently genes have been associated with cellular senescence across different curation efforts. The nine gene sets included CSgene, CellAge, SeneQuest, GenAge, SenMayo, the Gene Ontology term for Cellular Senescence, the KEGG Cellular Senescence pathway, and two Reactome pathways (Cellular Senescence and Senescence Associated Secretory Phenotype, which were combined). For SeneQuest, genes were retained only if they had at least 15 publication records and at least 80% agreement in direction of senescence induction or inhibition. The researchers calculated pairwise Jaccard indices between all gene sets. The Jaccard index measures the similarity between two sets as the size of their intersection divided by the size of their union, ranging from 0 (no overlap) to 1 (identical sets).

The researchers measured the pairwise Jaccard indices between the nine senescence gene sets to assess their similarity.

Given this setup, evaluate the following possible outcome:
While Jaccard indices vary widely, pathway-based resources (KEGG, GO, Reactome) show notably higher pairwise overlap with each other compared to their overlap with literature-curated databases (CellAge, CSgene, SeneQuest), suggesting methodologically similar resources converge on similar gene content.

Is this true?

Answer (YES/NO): NO